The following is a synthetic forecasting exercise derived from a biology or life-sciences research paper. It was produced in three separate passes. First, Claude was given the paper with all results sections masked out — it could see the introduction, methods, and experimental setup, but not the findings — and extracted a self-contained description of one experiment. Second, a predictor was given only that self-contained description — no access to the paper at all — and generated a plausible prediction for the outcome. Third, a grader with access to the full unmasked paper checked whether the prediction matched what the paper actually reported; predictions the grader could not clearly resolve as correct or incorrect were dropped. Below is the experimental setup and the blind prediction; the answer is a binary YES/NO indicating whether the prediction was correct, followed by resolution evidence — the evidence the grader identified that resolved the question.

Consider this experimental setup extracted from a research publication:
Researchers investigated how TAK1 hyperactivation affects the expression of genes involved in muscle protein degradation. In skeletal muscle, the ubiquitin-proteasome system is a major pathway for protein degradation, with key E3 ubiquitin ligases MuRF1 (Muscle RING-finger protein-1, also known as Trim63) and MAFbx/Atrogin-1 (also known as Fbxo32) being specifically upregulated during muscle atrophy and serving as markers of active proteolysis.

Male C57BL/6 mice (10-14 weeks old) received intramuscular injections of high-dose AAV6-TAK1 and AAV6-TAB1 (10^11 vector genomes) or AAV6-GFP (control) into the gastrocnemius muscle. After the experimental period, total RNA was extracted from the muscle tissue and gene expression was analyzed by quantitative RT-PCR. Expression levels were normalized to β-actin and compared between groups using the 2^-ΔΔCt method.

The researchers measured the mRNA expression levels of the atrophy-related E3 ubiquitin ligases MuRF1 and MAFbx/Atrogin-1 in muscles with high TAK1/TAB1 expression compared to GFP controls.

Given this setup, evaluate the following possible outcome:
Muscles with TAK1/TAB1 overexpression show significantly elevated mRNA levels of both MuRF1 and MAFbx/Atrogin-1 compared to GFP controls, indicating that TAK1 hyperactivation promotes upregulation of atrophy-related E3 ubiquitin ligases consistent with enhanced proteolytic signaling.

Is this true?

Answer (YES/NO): YES